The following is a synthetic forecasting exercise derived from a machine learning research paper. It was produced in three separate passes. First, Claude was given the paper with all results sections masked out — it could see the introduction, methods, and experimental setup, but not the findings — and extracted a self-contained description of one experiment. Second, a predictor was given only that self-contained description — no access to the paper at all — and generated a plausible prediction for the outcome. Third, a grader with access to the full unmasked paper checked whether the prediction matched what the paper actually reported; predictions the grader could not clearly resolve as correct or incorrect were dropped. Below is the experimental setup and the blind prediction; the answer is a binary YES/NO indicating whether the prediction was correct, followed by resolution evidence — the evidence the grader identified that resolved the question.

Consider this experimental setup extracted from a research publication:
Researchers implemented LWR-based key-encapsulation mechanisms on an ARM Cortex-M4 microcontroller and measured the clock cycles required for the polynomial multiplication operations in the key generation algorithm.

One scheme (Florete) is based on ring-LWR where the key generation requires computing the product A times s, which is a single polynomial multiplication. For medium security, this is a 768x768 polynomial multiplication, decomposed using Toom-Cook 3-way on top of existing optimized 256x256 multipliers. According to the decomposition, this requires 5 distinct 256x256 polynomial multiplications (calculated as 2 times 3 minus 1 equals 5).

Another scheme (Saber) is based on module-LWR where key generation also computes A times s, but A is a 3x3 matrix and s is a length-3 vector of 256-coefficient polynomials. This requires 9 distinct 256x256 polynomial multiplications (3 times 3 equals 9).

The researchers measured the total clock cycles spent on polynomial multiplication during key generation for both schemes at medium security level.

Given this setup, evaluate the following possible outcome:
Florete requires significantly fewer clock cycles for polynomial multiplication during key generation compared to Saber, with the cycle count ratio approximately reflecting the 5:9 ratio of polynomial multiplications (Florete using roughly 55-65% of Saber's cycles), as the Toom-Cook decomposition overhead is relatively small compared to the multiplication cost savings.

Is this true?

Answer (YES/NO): YES